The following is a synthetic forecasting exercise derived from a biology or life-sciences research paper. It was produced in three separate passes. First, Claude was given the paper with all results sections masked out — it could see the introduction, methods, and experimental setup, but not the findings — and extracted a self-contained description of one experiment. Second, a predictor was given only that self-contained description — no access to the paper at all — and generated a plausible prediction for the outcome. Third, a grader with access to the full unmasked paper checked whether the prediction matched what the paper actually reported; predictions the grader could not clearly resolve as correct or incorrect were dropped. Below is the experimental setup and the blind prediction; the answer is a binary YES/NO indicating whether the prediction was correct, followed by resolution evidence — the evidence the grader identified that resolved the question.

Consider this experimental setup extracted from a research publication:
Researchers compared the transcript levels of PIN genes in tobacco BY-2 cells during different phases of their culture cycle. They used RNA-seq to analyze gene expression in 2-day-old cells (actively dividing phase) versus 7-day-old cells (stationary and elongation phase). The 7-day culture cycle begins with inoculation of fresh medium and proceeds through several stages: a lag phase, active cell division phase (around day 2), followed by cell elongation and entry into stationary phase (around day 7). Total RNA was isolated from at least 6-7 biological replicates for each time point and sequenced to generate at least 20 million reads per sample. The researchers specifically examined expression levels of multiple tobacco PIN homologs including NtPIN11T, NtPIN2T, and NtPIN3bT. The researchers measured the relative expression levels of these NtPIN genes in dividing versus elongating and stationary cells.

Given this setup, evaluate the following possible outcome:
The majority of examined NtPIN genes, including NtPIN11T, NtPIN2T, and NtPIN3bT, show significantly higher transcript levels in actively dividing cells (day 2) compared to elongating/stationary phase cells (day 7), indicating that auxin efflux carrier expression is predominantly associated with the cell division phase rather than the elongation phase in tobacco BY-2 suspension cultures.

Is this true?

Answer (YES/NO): NO